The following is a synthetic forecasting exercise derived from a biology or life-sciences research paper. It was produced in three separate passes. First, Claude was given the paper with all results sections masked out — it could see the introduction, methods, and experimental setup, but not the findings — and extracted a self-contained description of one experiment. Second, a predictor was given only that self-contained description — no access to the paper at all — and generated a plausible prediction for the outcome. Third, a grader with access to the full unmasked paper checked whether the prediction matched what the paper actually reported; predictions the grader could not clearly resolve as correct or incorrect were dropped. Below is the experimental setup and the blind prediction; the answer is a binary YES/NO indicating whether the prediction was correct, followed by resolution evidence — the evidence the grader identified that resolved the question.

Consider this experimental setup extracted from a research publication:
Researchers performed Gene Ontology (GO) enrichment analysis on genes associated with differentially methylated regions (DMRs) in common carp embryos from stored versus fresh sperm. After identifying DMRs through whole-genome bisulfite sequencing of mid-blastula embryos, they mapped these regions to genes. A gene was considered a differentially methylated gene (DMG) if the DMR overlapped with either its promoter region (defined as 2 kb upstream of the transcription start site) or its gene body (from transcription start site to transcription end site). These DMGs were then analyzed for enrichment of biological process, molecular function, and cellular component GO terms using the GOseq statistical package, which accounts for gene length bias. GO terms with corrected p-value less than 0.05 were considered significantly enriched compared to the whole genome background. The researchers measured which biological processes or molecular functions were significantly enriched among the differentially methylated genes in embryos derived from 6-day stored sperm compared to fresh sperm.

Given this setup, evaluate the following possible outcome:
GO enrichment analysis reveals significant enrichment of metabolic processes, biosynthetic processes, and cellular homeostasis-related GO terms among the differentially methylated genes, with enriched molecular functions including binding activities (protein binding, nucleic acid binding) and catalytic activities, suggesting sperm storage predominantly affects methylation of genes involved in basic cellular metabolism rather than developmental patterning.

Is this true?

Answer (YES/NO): NO